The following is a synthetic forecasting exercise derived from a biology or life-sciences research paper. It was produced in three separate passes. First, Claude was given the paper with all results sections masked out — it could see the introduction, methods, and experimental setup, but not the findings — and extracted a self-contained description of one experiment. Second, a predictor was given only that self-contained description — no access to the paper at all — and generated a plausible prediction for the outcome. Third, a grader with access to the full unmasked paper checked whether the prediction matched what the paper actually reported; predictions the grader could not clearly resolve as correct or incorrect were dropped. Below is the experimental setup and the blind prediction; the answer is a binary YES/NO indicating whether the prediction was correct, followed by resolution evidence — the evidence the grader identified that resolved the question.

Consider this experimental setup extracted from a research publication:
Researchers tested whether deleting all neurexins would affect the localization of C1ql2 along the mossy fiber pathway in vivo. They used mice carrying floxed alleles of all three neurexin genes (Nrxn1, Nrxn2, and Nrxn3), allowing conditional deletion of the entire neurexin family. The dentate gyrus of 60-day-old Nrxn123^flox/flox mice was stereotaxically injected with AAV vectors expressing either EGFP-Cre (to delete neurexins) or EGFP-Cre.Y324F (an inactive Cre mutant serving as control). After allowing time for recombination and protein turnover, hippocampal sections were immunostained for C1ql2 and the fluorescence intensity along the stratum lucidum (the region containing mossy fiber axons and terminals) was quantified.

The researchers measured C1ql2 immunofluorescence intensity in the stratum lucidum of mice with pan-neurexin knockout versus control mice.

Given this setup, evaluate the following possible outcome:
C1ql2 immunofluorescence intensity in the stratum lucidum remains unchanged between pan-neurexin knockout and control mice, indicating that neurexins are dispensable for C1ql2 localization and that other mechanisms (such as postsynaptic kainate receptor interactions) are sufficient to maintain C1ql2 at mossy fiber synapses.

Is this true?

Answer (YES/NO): NO